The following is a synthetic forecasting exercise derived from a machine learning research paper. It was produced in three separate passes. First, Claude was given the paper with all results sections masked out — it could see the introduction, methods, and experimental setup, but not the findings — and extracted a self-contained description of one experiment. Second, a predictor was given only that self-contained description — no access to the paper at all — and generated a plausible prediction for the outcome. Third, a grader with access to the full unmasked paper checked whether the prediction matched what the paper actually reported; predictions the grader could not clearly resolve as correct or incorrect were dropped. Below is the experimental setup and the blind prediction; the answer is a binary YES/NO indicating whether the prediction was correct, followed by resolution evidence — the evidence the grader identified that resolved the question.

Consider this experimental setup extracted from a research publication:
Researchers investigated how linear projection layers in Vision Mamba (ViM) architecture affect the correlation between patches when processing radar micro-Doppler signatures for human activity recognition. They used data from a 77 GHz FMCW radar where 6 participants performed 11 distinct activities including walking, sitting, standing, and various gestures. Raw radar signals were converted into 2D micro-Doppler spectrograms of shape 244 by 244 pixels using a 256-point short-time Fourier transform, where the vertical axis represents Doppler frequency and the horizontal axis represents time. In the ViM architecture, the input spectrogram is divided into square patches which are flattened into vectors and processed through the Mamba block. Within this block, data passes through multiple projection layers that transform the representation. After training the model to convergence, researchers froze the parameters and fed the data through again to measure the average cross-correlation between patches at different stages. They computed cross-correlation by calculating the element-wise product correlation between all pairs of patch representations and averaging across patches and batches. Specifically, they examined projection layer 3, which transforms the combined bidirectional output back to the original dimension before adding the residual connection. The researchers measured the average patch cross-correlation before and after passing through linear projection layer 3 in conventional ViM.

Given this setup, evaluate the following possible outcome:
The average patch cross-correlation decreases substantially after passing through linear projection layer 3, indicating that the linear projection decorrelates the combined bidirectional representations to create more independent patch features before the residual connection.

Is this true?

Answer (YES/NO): NO